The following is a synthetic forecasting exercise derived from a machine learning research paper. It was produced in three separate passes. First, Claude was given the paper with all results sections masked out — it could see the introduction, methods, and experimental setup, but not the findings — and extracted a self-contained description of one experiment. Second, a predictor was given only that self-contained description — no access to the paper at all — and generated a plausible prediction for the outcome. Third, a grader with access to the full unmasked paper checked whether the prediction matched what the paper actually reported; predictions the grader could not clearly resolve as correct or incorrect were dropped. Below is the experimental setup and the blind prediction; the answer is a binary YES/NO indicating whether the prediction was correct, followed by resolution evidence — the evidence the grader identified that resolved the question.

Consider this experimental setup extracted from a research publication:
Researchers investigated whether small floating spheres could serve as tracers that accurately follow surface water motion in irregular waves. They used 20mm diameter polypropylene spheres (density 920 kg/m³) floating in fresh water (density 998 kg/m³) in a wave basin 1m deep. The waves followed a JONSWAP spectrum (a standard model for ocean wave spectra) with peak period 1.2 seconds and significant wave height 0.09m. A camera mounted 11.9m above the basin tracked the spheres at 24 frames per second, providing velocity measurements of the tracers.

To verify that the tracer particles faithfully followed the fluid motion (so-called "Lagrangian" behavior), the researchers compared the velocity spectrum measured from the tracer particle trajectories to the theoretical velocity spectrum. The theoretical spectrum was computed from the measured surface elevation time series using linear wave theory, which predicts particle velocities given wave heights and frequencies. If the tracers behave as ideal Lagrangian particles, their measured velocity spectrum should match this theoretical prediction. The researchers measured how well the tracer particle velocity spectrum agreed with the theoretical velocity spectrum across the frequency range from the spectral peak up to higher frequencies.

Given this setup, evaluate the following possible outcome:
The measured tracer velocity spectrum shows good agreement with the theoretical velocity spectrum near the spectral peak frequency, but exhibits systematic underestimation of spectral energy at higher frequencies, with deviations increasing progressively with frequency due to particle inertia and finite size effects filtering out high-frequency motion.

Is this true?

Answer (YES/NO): NO